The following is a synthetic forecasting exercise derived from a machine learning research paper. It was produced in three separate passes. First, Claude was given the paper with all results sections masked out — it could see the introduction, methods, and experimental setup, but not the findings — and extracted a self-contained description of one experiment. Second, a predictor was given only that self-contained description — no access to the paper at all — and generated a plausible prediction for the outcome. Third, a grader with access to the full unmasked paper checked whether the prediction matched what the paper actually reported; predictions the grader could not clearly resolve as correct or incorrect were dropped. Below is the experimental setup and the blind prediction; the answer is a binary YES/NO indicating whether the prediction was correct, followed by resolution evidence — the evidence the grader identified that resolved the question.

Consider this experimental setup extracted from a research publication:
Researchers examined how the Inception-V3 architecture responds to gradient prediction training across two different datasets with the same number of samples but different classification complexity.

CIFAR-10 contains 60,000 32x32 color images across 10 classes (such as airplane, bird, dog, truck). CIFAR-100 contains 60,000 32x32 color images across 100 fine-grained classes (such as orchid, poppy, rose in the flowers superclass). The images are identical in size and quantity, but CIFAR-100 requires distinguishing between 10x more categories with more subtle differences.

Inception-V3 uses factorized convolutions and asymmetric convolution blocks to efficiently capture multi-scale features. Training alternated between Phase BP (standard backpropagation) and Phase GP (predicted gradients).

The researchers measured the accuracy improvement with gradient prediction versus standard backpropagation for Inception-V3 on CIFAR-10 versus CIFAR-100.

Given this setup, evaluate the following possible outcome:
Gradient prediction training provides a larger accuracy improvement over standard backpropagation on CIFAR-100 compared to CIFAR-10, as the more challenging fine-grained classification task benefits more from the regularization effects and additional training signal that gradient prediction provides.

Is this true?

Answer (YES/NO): YES